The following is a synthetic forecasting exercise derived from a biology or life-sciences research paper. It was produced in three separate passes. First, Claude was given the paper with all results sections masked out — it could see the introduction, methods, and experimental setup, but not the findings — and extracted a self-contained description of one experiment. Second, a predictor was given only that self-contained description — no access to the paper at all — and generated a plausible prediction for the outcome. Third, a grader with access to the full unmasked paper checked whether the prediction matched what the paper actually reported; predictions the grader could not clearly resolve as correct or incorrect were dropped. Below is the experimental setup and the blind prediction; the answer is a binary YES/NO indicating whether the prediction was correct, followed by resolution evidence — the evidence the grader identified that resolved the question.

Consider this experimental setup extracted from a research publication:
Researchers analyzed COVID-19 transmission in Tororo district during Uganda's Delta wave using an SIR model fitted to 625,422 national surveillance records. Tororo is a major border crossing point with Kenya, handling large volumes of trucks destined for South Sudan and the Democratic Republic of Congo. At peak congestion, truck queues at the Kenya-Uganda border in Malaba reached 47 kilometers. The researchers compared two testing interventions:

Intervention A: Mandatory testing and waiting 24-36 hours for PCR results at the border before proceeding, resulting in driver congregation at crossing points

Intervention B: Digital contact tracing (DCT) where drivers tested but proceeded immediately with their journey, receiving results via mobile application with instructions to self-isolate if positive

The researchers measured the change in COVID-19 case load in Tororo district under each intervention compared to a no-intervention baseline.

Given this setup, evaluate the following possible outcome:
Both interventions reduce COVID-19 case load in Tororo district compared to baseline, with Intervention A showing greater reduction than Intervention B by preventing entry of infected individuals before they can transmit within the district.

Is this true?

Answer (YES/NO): NO